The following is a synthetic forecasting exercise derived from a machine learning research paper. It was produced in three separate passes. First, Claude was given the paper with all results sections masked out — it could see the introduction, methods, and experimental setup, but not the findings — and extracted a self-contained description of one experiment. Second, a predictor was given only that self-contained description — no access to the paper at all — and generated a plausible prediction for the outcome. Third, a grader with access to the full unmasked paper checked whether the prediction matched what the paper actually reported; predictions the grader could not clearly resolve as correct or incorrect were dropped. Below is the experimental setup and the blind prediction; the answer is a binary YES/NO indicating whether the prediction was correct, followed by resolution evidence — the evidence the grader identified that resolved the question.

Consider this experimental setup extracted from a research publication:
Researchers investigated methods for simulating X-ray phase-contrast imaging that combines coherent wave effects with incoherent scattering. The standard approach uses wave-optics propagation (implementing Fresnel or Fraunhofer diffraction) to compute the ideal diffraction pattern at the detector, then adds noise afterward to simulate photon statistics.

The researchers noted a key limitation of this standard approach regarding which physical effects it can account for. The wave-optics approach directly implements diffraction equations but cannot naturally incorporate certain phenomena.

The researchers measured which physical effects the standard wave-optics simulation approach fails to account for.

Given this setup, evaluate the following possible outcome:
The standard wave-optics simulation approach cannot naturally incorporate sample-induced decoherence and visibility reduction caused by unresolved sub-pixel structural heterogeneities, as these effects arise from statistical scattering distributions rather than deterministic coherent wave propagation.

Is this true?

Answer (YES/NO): NO